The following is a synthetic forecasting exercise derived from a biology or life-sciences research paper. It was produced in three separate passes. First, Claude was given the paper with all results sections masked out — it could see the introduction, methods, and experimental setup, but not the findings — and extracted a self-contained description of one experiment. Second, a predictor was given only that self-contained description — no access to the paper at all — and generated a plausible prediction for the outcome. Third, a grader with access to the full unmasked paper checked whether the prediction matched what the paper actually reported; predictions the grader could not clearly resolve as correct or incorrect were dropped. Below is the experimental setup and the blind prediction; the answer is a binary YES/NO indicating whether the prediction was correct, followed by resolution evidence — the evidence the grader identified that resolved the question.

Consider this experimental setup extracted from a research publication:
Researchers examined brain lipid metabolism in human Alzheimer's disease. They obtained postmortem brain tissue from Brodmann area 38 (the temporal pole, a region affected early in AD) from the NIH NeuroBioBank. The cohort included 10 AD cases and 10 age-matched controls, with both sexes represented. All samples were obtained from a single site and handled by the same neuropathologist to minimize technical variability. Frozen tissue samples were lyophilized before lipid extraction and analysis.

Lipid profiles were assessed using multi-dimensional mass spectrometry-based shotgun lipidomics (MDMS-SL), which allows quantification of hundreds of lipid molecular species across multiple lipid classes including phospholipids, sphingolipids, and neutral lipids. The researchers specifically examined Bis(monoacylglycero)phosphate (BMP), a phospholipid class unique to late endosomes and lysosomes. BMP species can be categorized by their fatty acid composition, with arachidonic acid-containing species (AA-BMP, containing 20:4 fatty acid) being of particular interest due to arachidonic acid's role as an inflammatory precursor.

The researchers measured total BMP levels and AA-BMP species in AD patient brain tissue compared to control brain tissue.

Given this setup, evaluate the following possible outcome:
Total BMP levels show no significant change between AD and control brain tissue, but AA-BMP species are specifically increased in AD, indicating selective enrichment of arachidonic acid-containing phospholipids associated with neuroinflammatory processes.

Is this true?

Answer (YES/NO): NO